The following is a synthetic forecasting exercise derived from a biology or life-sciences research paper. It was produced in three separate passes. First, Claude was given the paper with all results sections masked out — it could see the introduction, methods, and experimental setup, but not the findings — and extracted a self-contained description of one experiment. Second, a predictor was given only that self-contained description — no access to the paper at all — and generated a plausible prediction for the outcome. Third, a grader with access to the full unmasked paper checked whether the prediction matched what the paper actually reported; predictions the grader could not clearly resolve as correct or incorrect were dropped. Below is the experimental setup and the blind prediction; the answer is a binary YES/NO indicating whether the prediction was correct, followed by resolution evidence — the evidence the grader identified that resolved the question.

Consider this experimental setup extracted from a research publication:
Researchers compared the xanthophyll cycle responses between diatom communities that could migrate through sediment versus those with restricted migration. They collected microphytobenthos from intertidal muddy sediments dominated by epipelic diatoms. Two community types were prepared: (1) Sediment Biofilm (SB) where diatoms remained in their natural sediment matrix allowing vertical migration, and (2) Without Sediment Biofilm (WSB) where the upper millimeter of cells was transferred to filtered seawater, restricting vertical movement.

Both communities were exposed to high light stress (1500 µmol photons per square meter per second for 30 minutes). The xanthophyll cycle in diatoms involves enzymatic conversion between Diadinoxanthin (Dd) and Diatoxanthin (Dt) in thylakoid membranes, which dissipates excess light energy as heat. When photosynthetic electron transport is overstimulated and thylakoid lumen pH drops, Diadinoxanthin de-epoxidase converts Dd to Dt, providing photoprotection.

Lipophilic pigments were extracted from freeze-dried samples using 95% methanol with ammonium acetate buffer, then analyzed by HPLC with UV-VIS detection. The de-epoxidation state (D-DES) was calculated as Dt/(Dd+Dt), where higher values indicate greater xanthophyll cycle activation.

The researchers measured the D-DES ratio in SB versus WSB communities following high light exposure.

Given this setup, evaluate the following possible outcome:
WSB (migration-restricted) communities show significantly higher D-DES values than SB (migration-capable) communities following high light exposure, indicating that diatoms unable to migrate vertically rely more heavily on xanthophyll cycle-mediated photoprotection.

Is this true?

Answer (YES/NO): YES